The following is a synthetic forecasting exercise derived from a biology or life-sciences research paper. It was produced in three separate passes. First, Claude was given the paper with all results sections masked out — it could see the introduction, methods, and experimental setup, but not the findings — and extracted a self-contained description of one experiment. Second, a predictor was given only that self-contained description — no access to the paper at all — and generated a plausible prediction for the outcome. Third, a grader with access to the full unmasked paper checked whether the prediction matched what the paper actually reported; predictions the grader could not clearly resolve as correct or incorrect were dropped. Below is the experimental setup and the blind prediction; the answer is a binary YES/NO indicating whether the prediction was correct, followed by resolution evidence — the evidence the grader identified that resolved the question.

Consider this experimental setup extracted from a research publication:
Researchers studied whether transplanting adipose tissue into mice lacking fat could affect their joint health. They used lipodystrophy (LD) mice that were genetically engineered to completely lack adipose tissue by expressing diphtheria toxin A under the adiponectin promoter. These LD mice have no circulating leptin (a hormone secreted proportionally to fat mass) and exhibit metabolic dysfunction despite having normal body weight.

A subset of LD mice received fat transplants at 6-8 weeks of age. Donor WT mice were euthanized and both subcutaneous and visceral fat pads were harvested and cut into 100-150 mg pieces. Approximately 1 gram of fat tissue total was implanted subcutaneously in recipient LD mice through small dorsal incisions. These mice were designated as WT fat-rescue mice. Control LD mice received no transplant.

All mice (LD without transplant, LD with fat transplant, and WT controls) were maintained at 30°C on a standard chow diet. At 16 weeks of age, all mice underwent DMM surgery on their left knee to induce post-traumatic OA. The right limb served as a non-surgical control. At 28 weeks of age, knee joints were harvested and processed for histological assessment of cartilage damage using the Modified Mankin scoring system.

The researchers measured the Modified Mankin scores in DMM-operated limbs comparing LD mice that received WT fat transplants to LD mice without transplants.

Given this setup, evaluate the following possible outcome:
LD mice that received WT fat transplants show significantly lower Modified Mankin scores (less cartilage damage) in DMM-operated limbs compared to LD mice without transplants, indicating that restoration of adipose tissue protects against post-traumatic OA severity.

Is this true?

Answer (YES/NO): NO